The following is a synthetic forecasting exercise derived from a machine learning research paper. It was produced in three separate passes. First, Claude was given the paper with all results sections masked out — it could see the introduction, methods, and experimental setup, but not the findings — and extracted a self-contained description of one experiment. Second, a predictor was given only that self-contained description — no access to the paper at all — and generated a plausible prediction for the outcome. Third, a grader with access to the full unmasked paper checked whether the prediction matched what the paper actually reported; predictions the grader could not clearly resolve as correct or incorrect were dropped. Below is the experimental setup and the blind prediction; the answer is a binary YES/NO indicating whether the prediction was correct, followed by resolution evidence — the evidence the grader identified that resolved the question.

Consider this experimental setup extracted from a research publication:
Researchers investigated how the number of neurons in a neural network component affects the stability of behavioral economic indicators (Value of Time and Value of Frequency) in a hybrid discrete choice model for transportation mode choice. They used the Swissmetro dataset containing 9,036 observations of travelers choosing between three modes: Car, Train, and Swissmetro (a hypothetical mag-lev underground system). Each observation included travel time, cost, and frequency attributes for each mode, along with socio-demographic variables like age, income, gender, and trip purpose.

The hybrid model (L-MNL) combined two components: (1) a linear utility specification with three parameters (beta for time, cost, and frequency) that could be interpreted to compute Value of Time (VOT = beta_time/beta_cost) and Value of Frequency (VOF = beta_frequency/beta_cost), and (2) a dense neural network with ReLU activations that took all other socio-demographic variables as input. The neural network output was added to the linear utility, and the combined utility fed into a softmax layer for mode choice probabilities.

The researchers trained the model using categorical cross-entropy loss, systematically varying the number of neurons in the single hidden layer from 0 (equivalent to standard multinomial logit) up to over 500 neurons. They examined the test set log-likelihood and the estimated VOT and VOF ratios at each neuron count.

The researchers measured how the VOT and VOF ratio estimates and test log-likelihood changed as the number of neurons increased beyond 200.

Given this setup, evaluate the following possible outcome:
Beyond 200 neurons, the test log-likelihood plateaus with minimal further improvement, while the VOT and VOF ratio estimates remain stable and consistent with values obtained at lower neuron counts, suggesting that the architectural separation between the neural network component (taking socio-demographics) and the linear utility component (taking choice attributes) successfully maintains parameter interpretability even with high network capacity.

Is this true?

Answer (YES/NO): NO